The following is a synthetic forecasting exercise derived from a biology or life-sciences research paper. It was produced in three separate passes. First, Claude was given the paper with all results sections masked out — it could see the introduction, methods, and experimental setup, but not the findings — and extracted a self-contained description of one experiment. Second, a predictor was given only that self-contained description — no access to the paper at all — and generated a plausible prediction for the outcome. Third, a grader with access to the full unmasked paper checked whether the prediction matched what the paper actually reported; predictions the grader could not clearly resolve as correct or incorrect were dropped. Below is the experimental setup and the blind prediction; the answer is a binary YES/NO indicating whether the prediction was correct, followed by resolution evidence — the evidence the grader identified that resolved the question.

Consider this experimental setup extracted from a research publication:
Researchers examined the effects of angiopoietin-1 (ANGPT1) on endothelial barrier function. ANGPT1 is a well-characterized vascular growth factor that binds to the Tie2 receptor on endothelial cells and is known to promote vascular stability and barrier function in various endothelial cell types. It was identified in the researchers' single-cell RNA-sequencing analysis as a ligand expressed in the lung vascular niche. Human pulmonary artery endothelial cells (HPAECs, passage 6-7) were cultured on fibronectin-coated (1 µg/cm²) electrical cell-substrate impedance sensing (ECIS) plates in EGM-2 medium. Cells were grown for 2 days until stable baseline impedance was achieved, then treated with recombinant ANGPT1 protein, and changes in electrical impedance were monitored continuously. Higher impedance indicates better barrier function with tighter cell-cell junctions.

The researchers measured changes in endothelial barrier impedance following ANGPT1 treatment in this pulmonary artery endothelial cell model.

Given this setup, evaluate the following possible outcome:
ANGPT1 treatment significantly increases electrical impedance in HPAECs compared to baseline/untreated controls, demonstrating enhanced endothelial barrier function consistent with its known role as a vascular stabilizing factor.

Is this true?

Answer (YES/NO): YES